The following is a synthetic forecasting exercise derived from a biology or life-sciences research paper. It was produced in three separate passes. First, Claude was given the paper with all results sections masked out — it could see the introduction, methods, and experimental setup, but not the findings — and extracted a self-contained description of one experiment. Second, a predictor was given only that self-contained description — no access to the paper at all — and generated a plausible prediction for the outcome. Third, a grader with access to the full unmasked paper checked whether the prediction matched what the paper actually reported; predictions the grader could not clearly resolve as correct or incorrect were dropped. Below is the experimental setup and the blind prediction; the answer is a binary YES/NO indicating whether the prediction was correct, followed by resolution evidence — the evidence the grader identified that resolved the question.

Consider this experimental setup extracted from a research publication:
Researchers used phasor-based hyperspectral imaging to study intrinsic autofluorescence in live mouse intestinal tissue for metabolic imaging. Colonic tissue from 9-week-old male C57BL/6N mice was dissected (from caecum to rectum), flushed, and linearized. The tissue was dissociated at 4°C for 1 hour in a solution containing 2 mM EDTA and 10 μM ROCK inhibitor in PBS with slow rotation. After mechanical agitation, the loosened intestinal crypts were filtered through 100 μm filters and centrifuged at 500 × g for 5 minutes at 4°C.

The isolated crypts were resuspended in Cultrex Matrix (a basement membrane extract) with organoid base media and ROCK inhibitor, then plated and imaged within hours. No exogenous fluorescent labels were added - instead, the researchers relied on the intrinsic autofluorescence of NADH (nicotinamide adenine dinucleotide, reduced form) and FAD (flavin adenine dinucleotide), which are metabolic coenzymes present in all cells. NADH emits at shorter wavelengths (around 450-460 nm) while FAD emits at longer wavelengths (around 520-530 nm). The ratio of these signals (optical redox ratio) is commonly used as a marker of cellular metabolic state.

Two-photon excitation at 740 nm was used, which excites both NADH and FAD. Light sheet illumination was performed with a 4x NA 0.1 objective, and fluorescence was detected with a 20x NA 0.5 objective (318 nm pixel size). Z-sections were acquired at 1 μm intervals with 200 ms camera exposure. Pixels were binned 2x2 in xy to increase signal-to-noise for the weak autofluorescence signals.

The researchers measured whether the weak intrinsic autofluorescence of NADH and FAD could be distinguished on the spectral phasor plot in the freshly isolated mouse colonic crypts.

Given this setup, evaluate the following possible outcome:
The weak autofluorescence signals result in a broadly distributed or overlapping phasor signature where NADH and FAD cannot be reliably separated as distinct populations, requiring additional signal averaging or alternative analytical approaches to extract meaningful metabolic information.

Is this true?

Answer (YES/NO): NO